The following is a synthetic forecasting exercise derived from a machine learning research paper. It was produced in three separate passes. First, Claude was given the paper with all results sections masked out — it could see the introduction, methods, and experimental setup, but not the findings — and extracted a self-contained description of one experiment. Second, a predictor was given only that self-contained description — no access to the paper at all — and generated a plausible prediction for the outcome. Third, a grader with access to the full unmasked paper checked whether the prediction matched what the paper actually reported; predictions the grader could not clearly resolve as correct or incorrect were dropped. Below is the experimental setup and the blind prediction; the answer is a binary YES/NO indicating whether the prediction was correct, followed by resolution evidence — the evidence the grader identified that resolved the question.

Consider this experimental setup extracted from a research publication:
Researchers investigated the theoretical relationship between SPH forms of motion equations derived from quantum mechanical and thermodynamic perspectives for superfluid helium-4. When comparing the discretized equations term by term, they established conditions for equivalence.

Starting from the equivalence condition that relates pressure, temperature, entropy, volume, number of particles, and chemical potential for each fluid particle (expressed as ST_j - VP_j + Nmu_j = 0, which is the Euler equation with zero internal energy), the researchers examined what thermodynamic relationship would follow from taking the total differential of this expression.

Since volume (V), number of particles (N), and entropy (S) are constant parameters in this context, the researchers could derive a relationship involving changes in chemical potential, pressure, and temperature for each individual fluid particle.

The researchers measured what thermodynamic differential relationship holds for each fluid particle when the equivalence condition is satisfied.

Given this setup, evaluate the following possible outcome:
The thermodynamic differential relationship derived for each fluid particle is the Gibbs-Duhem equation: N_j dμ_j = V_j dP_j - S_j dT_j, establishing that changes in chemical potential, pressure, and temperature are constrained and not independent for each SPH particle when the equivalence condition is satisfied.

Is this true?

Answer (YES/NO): YES